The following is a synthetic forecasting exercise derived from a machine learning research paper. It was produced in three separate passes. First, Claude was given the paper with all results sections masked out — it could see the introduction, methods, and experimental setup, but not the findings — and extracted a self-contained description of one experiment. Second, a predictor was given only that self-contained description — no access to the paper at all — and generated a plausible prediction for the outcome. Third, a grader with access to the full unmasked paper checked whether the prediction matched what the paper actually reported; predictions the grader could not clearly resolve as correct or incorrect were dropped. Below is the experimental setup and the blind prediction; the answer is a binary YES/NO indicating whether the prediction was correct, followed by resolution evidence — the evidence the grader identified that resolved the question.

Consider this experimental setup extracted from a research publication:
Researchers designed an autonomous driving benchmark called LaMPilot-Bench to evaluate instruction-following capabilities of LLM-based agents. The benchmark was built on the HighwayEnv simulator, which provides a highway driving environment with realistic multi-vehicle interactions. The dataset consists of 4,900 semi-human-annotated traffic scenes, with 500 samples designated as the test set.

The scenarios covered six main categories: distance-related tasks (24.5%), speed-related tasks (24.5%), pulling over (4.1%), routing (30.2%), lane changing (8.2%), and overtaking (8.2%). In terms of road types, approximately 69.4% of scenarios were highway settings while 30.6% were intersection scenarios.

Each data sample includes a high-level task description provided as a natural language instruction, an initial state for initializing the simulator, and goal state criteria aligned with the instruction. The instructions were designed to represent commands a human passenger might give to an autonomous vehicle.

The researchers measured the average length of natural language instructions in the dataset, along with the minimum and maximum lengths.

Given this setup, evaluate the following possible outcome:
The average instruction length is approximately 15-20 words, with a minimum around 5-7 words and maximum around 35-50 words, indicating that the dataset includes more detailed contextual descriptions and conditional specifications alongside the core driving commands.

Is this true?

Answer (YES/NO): NO